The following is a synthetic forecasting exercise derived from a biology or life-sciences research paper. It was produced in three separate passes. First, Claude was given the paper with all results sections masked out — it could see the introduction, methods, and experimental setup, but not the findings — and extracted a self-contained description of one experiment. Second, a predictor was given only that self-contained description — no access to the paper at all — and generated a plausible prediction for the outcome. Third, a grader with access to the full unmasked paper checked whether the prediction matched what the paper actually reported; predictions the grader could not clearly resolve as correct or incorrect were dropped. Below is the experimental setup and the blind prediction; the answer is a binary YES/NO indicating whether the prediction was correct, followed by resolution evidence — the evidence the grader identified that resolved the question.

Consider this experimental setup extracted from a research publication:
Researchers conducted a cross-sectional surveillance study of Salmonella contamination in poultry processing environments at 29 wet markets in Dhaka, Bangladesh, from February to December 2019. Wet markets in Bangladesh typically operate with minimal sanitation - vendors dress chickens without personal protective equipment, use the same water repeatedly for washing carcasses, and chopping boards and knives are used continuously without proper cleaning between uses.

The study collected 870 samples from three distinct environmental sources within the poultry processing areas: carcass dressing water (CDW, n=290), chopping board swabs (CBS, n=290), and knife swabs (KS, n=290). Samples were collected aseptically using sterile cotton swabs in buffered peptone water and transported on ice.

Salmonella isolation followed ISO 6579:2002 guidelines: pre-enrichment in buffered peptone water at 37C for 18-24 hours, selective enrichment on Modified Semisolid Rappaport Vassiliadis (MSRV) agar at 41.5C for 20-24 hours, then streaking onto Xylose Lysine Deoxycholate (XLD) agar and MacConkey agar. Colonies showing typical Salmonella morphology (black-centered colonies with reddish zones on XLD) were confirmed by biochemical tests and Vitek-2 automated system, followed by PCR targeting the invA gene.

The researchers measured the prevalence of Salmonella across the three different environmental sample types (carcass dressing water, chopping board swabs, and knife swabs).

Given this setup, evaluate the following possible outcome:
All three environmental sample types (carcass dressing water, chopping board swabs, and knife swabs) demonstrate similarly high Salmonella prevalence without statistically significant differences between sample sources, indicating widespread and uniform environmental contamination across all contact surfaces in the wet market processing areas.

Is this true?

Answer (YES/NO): NO